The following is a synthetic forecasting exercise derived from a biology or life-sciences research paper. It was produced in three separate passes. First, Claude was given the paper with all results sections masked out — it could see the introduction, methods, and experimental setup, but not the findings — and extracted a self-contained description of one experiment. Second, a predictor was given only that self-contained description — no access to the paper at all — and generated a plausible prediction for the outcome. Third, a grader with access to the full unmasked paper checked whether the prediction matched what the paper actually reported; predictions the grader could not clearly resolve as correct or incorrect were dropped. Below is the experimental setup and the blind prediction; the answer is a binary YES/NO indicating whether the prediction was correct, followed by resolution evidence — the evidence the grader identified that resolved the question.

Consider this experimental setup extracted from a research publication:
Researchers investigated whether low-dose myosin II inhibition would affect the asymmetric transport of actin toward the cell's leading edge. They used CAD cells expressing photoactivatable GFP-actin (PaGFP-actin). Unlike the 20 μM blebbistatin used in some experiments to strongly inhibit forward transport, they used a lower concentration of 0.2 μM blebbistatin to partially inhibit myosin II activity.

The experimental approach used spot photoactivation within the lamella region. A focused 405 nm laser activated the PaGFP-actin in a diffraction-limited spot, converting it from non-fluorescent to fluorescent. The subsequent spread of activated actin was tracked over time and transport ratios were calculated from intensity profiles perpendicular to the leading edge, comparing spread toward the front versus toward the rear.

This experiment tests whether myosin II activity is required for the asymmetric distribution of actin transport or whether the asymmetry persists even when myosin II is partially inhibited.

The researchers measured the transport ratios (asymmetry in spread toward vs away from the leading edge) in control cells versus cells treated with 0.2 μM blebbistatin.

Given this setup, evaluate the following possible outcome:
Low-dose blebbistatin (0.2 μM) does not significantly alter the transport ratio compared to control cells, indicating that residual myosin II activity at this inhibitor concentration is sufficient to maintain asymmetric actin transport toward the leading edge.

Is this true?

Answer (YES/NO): NO